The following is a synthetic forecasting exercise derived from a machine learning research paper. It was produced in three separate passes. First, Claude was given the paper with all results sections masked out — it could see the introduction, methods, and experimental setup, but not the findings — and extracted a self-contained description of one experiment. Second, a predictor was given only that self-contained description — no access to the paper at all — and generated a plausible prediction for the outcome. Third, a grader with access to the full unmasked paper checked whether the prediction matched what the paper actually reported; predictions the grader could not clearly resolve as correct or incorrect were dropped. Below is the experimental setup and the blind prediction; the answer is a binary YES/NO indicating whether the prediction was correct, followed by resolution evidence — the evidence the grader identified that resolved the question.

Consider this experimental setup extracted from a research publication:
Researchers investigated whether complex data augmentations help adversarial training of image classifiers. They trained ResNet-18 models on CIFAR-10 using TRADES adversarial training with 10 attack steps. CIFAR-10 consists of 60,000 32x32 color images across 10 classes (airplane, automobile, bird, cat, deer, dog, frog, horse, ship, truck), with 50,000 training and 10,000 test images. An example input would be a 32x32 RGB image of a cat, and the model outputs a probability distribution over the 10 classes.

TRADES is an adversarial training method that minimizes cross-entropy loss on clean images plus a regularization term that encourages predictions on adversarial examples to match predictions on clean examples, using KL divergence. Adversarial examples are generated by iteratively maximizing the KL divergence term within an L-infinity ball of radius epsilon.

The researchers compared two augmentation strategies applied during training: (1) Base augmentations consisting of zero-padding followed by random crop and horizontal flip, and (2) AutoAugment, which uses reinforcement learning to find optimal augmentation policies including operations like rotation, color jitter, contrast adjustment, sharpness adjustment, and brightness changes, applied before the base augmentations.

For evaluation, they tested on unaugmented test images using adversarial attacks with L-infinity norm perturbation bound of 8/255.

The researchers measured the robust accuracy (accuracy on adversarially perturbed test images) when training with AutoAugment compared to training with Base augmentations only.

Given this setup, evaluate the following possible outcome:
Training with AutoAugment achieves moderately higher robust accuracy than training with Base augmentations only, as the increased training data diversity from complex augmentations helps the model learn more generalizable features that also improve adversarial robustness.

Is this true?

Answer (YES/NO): NO